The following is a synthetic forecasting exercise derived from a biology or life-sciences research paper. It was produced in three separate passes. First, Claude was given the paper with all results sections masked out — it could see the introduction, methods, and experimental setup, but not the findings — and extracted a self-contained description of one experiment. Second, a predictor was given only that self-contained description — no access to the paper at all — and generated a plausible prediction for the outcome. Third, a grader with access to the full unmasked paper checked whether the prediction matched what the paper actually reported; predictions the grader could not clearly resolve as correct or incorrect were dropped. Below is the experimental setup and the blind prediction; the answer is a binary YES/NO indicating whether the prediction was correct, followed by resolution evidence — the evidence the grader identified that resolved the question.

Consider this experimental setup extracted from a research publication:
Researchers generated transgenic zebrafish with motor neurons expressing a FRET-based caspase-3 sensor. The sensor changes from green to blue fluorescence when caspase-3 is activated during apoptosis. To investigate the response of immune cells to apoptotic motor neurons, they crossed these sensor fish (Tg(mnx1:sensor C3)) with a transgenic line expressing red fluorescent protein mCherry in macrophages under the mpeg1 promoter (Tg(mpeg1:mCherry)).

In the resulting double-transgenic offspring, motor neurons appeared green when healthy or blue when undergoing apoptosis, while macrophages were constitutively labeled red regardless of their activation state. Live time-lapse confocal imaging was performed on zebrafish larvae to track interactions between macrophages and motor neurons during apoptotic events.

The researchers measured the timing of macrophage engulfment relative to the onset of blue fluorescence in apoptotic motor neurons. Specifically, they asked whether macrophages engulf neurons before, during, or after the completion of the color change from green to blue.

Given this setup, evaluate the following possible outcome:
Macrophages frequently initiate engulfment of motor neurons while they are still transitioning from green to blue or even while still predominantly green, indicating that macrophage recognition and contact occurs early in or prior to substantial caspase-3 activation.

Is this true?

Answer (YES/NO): NO